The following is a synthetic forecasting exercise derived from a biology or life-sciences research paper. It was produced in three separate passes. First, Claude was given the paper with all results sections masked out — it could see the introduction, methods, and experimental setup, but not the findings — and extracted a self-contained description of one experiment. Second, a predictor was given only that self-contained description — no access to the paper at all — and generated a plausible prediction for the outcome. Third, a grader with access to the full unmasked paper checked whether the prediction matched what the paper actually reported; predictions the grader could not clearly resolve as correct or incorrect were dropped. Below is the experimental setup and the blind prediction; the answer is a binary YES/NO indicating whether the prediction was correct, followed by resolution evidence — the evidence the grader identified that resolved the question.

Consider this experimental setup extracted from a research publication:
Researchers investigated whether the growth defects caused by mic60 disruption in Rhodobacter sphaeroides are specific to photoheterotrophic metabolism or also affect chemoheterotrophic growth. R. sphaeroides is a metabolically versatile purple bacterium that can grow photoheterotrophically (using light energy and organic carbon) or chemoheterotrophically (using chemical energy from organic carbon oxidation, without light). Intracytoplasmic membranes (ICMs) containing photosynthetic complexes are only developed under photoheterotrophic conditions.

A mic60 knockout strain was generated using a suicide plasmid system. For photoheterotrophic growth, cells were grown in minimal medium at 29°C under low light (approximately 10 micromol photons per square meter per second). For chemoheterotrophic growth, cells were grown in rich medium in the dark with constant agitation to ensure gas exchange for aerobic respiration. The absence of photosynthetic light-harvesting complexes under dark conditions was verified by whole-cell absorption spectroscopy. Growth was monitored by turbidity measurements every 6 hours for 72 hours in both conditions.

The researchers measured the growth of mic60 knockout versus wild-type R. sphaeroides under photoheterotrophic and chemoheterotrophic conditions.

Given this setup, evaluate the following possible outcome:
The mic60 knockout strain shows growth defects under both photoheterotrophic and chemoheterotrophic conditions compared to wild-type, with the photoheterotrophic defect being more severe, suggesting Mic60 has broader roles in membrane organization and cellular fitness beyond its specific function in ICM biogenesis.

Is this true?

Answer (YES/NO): NO